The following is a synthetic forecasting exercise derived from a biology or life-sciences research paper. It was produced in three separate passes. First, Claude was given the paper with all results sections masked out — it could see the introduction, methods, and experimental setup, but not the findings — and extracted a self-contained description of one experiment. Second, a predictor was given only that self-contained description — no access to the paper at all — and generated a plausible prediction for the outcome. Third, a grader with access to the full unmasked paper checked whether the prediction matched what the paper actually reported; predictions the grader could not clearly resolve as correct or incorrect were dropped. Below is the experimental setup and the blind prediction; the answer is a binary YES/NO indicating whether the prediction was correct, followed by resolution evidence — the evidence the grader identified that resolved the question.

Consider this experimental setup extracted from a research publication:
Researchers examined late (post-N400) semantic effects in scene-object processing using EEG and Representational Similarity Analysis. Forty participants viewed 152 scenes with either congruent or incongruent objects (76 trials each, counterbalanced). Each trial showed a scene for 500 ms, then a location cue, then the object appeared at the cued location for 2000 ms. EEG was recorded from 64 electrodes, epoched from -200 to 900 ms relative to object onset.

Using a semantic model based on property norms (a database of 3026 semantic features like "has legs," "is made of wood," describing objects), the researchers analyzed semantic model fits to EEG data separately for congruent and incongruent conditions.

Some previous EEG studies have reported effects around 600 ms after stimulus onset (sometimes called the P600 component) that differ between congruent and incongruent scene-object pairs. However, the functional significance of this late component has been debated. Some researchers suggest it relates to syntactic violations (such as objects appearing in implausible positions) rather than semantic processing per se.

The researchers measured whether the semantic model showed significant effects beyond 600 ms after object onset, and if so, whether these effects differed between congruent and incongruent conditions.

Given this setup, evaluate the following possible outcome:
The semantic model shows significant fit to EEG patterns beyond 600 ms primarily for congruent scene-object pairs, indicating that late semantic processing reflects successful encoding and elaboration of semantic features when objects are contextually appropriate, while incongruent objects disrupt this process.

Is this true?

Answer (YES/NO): NO